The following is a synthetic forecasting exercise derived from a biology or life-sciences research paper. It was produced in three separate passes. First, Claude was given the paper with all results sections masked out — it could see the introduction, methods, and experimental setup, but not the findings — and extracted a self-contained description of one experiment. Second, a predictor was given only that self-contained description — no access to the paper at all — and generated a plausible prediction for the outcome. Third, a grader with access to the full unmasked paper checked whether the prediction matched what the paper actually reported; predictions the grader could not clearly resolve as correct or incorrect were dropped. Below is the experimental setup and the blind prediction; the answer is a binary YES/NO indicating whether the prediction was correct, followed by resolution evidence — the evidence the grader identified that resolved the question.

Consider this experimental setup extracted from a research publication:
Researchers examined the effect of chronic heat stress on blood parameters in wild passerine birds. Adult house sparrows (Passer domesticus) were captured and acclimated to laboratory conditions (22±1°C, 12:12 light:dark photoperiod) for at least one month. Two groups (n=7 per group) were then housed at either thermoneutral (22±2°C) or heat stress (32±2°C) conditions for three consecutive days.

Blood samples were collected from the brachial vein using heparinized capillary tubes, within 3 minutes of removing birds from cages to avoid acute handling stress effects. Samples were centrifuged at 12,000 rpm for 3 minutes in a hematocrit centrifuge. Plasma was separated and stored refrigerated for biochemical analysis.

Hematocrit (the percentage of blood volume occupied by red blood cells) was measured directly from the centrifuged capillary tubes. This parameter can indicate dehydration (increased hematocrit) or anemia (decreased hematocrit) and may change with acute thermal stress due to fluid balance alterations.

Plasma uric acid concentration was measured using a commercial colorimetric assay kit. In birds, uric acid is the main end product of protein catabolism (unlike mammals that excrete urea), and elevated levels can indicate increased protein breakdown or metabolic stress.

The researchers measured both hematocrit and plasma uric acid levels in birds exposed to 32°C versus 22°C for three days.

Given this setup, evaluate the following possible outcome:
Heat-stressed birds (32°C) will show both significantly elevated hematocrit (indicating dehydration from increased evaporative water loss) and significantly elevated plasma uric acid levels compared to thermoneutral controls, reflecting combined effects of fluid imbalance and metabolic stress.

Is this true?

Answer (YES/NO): NO